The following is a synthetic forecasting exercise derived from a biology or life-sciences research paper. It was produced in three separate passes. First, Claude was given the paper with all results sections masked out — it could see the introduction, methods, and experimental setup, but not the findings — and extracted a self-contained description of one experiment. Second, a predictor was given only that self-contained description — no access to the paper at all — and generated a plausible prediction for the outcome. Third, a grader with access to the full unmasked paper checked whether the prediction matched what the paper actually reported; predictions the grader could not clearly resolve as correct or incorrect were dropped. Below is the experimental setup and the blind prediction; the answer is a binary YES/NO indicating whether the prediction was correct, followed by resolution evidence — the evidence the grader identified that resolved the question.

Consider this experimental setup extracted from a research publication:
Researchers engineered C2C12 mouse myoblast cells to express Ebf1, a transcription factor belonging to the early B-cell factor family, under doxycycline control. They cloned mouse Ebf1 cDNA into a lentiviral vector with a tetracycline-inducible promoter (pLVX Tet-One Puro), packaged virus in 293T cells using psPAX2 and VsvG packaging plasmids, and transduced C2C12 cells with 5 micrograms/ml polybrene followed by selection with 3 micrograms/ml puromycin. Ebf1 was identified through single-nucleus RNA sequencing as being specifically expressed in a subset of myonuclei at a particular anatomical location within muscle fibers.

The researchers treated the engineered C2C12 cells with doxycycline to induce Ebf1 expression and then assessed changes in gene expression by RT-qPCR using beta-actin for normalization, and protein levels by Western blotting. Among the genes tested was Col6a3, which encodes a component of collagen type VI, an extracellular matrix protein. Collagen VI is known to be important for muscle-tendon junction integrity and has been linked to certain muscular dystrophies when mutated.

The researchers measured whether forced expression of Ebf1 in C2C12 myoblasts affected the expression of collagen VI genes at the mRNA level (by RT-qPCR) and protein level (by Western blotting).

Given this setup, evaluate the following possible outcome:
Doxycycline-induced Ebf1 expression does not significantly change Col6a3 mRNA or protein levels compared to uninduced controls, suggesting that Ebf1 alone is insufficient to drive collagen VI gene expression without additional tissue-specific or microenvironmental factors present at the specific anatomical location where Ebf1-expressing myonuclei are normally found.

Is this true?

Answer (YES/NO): NO